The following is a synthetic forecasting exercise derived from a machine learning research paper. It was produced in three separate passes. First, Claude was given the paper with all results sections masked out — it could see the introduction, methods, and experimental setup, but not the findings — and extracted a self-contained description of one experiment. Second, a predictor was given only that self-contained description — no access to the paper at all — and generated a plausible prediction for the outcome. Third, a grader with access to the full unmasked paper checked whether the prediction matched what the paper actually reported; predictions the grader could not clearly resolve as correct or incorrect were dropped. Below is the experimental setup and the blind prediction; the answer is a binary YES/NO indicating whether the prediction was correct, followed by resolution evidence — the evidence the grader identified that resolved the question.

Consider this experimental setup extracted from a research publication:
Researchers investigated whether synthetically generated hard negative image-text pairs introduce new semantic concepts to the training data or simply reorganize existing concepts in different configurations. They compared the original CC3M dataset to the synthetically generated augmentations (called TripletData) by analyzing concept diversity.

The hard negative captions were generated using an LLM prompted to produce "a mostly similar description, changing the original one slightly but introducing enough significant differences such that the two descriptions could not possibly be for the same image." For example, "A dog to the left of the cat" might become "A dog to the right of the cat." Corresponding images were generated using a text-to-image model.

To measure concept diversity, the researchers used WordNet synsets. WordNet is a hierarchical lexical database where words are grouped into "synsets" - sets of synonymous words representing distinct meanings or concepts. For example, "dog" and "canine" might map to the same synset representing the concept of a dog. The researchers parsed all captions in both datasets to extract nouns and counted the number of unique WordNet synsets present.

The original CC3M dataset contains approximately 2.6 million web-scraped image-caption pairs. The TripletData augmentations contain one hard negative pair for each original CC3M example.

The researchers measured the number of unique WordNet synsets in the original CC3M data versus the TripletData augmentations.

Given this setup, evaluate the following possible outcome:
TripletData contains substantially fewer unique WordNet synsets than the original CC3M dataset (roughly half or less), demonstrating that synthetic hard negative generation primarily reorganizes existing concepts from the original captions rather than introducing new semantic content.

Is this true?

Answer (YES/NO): NO